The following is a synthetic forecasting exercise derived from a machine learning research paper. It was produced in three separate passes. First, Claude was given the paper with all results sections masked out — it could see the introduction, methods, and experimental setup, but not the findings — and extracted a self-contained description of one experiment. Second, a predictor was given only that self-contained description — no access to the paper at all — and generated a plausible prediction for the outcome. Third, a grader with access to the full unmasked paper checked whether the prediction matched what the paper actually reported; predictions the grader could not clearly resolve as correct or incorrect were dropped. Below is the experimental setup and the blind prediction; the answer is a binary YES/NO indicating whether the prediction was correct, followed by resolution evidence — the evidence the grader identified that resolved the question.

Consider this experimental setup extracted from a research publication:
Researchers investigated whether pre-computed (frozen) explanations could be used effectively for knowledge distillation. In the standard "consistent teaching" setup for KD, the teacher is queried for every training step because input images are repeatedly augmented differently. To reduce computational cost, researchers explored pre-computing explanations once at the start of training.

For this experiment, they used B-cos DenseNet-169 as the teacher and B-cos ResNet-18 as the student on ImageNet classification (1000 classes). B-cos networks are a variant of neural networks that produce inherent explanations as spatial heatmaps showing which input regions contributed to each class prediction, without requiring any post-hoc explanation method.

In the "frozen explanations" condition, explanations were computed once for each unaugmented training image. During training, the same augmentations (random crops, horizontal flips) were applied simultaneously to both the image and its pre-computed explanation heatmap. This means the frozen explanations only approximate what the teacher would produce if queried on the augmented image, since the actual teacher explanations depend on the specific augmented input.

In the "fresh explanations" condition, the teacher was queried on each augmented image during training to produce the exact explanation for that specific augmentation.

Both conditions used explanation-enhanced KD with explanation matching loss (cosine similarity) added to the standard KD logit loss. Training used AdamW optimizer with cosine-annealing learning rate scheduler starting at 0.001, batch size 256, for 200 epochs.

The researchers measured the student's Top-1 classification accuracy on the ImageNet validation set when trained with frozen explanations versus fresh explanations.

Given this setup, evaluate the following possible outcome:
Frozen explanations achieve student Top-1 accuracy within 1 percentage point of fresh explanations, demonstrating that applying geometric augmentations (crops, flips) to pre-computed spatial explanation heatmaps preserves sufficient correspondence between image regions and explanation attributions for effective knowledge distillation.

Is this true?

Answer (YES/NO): YES